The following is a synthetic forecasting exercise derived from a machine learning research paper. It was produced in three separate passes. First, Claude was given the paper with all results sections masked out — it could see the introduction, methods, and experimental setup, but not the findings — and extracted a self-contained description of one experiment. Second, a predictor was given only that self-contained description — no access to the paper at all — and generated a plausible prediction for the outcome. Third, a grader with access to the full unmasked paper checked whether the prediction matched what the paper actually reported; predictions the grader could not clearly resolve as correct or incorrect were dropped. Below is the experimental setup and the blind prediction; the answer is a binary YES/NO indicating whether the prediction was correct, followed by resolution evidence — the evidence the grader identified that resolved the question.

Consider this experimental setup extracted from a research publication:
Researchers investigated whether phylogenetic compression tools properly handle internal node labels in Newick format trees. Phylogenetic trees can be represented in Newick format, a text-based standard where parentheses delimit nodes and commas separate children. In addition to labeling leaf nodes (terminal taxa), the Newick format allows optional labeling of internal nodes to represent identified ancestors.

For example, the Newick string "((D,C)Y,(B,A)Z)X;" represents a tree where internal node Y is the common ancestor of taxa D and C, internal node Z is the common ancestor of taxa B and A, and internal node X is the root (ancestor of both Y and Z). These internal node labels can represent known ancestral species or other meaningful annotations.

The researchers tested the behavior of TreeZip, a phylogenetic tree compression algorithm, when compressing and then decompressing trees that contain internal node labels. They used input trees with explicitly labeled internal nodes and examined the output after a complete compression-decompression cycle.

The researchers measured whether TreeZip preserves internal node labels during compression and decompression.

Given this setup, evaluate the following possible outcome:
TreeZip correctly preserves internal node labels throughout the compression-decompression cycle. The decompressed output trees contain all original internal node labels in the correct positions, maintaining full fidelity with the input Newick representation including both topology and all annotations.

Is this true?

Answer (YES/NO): NO